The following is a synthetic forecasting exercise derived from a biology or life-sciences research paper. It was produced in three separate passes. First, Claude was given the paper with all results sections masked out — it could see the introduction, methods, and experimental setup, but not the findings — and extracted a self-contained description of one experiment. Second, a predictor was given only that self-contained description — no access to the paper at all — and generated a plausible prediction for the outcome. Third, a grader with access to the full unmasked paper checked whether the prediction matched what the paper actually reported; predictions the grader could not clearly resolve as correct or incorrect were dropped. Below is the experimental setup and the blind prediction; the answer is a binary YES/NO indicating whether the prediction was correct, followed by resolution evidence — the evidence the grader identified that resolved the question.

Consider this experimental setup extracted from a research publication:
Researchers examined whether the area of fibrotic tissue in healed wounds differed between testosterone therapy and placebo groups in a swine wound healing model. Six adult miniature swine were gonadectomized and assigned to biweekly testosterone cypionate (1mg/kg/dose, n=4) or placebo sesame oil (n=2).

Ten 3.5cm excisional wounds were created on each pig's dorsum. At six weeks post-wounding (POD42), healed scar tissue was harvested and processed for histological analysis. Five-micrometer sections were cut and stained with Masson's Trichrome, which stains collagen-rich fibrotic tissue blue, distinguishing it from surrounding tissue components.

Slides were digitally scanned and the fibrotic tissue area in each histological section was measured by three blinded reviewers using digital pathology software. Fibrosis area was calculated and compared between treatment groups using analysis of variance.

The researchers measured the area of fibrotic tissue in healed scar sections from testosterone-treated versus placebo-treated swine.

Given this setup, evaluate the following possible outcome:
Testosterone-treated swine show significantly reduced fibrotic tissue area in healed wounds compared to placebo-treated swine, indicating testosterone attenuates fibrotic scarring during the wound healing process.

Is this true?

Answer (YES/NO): NO